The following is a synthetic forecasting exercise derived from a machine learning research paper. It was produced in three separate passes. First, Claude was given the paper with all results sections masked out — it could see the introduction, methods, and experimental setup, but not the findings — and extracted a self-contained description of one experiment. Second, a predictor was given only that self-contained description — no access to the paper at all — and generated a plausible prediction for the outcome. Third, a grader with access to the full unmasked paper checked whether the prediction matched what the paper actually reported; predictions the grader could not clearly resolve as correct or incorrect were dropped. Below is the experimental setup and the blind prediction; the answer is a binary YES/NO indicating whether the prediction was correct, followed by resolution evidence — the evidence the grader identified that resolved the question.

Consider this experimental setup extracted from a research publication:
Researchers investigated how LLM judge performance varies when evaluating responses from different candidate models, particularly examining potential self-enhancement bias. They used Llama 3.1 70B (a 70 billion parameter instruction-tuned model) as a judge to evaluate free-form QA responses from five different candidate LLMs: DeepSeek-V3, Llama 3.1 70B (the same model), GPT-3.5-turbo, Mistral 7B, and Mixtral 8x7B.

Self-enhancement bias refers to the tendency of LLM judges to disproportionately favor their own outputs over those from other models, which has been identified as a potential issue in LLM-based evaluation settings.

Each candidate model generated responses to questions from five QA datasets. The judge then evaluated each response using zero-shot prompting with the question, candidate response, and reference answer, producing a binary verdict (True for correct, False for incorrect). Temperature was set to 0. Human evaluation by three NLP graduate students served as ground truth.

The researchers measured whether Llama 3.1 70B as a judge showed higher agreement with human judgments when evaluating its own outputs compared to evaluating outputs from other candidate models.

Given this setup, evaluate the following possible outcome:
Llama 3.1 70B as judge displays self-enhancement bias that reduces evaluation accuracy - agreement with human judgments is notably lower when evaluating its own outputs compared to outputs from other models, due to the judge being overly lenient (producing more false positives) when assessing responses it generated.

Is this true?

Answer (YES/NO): NO